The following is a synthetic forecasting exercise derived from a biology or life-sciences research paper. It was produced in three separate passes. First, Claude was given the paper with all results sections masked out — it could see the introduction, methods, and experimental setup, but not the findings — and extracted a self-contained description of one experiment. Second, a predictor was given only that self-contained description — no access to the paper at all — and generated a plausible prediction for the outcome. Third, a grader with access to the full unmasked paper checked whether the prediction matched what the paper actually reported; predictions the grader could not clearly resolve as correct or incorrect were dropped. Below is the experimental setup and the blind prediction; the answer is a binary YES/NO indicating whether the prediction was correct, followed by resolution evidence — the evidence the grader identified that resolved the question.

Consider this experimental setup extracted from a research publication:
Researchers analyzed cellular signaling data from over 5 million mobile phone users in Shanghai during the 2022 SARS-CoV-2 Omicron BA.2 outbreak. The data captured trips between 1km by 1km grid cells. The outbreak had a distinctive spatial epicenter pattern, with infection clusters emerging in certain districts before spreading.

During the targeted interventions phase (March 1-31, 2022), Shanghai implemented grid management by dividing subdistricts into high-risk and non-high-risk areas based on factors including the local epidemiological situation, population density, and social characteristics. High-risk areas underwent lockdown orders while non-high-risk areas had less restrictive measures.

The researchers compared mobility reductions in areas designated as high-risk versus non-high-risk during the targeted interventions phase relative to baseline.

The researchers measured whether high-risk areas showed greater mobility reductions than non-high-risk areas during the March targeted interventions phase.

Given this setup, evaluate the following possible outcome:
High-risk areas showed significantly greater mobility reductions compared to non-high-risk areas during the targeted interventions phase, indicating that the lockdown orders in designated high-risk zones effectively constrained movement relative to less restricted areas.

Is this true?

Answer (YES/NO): YES